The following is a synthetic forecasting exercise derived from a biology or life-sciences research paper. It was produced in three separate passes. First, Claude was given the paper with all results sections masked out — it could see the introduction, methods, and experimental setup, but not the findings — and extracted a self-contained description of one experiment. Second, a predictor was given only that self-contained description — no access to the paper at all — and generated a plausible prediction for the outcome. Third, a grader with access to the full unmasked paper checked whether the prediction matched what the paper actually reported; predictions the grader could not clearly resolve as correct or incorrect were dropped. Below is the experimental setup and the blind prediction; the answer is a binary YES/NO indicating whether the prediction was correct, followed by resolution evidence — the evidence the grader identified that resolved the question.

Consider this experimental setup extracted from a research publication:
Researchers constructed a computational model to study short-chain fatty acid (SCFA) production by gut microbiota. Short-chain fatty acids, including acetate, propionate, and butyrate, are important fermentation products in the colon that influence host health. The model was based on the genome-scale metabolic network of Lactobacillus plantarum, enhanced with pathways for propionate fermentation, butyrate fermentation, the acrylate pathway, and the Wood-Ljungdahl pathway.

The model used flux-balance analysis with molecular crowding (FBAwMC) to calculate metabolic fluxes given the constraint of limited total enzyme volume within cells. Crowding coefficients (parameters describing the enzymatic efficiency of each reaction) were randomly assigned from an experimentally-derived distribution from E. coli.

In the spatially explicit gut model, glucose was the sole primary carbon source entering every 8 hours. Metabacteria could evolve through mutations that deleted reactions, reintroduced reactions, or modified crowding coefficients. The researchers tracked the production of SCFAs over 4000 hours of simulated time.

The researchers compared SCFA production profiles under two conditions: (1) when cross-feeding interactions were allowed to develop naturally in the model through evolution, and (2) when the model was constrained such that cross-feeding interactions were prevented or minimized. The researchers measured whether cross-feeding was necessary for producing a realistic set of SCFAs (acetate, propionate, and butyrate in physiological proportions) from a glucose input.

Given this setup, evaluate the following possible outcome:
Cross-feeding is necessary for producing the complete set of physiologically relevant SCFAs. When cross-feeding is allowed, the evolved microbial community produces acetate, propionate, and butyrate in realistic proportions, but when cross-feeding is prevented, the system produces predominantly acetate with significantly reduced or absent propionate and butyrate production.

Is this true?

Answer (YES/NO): NO